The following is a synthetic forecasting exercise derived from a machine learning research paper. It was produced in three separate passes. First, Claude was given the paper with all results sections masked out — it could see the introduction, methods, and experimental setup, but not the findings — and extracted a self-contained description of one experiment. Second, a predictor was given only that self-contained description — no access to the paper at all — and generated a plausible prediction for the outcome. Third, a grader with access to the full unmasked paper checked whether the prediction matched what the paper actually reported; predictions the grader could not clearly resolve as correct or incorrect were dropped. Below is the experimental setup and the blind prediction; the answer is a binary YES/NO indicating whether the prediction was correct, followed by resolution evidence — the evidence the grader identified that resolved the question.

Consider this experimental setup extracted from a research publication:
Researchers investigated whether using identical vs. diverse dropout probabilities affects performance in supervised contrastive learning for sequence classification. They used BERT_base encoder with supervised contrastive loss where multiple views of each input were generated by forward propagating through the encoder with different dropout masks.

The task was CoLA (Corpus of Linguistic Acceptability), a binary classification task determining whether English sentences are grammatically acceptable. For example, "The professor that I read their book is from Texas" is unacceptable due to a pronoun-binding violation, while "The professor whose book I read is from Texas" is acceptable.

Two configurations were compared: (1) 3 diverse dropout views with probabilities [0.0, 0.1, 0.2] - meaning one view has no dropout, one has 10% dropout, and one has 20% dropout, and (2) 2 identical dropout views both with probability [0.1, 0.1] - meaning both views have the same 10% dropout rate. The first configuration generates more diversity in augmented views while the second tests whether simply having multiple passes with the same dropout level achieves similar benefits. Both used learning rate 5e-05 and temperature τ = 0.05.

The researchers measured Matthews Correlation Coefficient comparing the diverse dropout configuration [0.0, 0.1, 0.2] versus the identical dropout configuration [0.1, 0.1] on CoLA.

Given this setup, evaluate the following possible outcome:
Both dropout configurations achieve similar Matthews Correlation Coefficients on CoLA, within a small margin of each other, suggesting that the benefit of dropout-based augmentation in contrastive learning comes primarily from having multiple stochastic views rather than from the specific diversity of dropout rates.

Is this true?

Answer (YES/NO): NO